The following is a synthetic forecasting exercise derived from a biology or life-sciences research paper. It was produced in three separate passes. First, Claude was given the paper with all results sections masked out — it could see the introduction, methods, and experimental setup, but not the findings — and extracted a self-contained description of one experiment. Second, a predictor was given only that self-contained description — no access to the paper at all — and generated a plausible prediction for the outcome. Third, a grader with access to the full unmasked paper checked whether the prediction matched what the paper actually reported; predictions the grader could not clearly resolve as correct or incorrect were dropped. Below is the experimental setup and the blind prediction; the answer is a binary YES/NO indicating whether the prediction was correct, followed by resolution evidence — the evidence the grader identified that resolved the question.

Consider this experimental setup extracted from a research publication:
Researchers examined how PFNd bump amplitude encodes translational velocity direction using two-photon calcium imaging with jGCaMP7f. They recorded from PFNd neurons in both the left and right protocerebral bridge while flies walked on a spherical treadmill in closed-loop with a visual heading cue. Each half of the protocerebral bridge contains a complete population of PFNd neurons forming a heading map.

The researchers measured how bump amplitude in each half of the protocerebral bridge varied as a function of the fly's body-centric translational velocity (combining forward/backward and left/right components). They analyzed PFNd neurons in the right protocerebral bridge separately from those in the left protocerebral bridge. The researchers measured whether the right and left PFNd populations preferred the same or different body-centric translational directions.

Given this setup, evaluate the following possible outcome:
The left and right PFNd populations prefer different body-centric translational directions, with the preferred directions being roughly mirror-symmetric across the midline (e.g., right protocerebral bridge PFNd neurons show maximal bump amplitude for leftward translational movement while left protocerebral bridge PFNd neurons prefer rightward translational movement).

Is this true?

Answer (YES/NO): NO